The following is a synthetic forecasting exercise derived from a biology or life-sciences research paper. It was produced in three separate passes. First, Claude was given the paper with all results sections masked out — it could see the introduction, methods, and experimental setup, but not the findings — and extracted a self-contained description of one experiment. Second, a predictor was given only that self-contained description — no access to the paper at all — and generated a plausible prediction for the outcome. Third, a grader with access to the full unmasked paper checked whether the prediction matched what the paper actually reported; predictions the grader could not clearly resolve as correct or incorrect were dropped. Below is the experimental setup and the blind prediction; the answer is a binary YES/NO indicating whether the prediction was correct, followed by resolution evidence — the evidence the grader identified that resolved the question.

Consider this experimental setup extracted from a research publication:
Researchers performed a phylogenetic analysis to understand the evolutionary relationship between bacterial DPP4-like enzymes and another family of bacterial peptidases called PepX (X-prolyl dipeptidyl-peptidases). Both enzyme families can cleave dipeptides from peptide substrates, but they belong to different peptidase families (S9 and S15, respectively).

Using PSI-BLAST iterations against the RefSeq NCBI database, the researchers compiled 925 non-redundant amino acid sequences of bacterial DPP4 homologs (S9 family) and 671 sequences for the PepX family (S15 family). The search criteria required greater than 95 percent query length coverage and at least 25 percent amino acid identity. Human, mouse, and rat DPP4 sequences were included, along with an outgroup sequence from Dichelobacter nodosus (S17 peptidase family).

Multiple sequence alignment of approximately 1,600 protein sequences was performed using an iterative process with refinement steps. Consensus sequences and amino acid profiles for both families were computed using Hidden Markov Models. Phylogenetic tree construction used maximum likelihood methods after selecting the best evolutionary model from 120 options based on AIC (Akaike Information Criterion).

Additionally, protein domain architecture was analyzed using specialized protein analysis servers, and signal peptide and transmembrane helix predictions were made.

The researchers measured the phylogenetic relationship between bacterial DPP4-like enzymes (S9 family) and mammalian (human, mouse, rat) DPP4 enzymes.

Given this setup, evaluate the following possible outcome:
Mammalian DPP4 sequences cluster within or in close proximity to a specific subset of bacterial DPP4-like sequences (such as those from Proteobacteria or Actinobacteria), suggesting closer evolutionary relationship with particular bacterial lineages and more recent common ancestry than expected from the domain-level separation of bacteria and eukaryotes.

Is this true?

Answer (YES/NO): NO